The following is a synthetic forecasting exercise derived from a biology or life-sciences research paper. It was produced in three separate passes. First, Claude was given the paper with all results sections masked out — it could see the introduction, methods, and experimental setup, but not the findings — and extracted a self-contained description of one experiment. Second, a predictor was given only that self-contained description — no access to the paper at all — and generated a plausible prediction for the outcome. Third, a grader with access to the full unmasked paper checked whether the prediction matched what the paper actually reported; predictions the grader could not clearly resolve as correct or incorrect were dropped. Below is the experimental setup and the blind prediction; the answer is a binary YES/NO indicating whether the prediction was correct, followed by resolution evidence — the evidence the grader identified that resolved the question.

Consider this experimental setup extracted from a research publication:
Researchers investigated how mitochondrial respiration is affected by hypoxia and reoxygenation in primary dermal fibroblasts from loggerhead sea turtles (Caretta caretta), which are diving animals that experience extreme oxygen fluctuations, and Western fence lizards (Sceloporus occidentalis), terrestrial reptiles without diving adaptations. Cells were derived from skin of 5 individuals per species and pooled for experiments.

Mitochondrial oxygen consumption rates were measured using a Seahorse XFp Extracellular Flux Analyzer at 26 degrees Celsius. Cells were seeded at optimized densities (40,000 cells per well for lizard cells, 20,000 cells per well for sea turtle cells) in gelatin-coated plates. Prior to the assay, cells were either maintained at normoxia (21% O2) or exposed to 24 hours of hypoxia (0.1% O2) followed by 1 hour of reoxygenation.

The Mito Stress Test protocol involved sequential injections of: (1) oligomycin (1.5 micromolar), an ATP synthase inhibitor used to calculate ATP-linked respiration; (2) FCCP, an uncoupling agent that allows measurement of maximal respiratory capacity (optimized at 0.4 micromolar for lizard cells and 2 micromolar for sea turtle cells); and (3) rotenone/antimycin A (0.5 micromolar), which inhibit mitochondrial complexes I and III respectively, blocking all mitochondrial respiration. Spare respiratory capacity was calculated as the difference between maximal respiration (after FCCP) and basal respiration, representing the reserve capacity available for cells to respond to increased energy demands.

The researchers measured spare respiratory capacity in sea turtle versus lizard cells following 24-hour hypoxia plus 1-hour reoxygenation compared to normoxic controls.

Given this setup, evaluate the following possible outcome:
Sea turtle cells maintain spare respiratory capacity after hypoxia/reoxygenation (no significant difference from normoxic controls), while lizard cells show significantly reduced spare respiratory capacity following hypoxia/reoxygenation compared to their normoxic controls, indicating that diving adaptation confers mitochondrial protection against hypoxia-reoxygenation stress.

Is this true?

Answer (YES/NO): NO